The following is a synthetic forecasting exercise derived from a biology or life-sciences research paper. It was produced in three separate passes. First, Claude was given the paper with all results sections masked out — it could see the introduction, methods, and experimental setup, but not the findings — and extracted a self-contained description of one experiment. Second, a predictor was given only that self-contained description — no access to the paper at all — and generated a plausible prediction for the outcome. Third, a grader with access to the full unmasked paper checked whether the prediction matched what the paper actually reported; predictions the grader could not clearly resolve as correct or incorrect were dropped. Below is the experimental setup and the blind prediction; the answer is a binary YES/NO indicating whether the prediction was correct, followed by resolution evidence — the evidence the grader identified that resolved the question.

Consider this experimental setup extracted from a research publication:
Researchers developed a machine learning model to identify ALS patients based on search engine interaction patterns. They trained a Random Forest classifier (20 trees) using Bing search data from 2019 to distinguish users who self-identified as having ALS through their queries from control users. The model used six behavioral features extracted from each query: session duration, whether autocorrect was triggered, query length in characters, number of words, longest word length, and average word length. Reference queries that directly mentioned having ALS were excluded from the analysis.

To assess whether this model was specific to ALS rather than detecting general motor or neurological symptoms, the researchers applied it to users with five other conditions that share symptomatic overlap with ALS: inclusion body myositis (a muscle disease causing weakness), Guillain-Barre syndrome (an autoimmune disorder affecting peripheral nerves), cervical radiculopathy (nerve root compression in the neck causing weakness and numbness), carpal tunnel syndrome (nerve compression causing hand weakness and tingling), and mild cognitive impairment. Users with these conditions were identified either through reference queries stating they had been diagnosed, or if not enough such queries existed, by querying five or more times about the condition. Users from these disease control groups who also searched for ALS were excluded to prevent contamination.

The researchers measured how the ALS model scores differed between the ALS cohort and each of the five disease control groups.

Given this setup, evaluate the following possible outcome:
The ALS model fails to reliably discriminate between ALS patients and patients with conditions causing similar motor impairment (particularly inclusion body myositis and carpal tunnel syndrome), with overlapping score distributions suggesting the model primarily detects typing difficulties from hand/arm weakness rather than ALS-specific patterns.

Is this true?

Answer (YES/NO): NO